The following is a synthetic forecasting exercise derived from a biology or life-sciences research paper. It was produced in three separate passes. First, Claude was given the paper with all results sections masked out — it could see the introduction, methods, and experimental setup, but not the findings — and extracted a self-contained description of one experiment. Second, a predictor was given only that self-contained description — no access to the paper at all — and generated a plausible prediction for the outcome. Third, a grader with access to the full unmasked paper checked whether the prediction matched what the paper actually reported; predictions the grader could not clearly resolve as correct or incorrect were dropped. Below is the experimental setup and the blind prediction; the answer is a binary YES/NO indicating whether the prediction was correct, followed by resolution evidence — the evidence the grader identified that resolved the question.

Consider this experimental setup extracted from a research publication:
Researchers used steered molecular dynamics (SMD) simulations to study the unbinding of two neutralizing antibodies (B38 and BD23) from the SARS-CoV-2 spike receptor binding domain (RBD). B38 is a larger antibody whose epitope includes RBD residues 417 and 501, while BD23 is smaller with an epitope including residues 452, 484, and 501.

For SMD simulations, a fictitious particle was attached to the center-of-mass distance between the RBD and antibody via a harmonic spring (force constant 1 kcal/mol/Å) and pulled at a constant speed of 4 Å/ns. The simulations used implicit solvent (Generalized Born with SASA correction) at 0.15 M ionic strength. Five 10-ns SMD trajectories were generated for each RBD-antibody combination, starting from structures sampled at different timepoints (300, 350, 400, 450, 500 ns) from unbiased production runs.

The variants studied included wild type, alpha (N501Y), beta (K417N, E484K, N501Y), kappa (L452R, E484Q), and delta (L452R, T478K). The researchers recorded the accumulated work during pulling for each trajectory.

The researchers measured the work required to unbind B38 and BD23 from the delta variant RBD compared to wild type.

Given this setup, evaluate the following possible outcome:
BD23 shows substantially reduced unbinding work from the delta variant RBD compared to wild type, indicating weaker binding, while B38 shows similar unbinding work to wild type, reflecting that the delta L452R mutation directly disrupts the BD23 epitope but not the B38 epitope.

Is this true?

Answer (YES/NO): NO